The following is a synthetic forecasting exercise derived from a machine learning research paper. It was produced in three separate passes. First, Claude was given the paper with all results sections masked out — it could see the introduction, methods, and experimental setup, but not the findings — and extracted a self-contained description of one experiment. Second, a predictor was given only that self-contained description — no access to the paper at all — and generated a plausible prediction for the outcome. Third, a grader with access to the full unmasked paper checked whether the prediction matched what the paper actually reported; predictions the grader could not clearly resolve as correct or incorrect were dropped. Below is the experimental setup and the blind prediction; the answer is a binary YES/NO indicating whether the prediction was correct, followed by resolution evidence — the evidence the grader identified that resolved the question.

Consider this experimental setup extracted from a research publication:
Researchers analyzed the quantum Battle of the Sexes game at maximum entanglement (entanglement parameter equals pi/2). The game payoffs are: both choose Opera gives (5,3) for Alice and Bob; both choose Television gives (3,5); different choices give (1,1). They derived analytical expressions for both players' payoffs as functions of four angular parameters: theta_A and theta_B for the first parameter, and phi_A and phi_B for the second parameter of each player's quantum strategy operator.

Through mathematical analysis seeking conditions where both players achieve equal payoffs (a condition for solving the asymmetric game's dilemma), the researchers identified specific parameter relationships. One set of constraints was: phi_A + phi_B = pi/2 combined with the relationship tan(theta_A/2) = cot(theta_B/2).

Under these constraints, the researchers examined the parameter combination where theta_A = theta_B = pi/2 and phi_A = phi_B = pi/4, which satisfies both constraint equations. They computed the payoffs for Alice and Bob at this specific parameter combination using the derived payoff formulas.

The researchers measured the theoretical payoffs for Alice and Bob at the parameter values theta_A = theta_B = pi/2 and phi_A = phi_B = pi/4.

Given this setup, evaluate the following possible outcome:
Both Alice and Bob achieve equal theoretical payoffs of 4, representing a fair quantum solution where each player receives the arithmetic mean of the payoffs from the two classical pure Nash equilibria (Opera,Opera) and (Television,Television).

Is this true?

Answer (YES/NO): NO